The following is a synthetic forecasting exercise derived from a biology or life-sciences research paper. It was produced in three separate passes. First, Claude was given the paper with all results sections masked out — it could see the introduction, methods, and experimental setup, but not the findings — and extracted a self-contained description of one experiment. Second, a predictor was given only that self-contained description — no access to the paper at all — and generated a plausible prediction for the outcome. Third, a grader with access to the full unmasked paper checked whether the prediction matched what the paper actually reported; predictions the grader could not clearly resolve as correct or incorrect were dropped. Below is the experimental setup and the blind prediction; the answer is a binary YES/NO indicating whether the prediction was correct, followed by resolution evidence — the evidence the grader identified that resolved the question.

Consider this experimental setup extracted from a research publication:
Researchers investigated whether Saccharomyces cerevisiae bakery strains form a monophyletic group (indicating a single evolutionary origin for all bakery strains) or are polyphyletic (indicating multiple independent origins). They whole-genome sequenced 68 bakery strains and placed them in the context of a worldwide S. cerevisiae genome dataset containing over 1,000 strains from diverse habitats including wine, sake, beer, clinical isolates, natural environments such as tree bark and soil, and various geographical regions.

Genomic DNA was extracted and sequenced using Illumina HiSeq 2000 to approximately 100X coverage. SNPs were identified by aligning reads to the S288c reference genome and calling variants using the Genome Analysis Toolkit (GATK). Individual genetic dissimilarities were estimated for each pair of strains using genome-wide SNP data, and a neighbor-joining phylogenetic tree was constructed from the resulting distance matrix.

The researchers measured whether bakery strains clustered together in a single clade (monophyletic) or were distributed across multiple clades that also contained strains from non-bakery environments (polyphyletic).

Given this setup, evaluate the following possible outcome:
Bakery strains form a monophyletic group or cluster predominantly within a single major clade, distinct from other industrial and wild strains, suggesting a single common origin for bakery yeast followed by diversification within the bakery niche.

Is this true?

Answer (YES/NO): NO